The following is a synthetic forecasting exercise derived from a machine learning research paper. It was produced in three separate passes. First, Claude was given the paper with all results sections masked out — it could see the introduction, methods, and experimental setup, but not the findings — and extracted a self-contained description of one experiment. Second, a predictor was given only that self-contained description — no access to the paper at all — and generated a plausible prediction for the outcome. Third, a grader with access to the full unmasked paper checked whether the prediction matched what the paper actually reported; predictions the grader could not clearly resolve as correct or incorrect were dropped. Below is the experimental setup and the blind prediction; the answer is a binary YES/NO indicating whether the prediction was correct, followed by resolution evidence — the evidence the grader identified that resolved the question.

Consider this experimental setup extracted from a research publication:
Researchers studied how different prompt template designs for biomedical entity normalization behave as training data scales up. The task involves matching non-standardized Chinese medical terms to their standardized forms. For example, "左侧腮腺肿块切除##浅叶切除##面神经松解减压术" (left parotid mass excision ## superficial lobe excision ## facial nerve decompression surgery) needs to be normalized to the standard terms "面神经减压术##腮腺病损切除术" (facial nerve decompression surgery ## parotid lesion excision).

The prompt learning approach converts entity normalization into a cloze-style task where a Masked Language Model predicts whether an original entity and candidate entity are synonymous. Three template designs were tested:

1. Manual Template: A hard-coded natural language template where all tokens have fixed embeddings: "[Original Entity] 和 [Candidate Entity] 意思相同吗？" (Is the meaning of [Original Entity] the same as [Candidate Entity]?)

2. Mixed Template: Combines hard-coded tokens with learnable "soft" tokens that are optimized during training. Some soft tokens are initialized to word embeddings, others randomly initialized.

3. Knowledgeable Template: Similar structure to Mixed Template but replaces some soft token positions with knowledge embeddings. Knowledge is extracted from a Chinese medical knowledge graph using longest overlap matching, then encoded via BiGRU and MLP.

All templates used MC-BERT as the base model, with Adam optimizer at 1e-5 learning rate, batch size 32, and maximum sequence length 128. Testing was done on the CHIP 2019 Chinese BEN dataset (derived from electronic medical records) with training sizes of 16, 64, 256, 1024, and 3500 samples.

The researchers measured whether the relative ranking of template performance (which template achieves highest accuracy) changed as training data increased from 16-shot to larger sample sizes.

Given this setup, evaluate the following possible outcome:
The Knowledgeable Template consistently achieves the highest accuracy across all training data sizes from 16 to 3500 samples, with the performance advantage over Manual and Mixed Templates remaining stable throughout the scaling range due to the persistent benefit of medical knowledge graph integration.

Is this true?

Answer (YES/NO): NO